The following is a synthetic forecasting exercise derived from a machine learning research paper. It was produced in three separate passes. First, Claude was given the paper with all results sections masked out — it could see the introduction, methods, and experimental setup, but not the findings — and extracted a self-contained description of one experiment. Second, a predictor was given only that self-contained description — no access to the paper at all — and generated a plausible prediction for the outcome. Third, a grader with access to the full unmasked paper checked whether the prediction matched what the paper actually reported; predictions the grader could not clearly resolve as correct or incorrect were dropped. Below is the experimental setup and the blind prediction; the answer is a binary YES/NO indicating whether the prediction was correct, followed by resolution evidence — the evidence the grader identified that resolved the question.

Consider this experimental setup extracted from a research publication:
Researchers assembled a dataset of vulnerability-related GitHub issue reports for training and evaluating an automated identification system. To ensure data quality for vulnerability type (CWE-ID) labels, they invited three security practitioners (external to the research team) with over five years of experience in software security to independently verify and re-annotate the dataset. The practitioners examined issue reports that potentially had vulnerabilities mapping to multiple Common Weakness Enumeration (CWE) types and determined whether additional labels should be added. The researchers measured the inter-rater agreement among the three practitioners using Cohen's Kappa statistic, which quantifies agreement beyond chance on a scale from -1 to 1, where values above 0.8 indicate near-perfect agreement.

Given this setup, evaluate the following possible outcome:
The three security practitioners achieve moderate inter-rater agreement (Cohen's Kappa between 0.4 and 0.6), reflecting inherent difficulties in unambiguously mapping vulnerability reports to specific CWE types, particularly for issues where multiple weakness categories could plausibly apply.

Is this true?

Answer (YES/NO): NO